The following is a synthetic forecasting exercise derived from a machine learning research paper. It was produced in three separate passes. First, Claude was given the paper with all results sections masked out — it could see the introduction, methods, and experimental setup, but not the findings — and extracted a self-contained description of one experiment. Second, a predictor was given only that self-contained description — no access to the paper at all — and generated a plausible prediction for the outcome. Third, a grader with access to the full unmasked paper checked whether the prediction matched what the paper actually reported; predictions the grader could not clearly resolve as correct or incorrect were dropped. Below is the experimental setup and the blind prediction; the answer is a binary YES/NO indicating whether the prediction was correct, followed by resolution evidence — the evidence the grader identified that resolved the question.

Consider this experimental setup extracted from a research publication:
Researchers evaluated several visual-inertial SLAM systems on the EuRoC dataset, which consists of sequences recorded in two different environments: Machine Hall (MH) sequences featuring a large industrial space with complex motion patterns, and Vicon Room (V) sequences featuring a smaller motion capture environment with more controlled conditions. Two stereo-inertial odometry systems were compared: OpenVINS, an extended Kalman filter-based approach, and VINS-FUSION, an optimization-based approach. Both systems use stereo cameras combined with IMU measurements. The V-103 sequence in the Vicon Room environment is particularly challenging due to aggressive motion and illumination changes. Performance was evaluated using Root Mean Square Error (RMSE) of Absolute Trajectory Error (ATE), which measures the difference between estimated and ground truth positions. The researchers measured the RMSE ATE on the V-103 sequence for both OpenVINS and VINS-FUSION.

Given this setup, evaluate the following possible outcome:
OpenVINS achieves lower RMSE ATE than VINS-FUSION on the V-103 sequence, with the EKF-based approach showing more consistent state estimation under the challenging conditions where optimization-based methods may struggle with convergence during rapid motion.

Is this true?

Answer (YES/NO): YES